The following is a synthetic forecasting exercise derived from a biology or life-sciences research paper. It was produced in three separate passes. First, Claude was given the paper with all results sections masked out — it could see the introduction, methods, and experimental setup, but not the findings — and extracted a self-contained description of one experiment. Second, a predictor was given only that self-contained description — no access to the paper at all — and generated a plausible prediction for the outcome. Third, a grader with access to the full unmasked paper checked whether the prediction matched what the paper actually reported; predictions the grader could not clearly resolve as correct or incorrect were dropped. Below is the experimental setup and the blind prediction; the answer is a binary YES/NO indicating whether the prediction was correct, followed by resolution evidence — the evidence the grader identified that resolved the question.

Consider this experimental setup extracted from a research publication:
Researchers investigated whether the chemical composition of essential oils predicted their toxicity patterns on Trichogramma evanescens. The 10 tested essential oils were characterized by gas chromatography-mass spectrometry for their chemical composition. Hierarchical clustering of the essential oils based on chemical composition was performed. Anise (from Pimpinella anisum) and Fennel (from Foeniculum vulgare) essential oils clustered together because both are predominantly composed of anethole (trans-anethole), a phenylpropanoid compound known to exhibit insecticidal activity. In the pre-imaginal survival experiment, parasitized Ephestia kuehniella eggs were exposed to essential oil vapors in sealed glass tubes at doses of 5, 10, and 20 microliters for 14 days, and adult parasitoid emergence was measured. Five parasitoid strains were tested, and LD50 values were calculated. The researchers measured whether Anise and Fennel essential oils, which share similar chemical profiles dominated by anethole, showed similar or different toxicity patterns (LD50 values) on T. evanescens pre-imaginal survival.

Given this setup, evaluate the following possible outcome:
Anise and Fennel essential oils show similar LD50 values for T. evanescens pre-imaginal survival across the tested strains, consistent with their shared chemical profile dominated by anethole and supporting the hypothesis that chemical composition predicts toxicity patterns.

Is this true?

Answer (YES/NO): YES